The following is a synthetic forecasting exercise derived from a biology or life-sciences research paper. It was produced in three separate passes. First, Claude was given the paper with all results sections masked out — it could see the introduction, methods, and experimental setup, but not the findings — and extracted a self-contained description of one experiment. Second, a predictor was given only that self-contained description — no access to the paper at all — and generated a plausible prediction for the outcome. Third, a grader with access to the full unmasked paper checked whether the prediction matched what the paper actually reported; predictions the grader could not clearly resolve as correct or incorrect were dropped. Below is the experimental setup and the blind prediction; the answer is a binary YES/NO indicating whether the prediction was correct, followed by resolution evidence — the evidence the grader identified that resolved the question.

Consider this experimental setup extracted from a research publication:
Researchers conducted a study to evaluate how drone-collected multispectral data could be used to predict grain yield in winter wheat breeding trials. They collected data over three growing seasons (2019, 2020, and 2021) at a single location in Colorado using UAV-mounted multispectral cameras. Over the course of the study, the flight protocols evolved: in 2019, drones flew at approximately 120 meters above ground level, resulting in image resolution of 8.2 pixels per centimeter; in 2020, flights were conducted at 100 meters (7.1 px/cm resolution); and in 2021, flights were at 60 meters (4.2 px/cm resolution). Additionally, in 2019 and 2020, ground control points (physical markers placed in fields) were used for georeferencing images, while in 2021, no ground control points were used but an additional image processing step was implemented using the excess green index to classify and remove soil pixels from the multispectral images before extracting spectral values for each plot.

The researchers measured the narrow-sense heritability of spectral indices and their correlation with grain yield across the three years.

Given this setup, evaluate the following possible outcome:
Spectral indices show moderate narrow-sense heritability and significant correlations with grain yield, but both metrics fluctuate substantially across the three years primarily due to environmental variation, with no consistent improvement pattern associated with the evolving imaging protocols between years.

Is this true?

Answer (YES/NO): NO